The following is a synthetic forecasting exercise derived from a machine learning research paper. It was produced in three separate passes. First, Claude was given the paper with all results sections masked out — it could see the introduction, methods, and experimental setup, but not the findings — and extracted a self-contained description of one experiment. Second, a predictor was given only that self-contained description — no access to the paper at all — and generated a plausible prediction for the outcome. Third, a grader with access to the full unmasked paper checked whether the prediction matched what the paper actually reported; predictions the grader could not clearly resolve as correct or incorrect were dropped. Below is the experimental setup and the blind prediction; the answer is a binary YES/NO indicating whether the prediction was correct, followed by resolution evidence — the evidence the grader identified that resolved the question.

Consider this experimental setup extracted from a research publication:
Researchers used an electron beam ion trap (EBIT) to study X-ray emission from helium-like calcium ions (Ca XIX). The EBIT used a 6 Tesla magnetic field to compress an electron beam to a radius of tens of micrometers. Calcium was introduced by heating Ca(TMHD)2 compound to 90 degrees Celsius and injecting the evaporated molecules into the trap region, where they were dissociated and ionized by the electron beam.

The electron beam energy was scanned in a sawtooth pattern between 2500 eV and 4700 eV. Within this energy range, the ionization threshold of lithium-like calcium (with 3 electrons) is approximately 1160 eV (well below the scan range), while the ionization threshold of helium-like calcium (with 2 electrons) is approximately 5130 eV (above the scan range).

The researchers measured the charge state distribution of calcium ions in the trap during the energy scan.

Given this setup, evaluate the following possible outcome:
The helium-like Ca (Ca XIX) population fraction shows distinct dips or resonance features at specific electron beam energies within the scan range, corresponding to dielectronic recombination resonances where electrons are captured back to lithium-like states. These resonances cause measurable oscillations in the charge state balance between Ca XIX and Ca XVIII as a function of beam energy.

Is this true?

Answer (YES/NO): NO